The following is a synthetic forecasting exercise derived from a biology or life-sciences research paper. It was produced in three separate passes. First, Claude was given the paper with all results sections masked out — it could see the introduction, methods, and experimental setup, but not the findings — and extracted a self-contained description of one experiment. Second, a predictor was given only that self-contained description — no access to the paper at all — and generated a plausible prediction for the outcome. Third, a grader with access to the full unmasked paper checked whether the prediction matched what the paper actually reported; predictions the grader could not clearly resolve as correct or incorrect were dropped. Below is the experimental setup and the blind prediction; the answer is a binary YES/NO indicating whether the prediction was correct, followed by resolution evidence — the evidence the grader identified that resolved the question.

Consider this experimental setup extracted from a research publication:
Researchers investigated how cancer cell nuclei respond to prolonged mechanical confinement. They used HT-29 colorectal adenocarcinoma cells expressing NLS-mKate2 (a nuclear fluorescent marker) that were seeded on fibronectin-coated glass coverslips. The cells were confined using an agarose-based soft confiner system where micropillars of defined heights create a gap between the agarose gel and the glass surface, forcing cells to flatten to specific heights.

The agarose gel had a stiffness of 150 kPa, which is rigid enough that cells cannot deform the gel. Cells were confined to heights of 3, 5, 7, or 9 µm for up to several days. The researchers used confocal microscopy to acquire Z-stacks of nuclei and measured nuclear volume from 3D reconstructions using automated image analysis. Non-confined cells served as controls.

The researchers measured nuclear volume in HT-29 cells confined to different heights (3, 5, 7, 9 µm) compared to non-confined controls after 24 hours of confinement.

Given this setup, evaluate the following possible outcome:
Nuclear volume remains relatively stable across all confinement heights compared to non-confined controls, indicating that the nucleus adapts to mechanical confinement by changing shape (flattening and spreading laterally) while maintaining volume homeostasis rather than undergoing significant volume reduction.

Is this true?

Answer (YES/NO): NO